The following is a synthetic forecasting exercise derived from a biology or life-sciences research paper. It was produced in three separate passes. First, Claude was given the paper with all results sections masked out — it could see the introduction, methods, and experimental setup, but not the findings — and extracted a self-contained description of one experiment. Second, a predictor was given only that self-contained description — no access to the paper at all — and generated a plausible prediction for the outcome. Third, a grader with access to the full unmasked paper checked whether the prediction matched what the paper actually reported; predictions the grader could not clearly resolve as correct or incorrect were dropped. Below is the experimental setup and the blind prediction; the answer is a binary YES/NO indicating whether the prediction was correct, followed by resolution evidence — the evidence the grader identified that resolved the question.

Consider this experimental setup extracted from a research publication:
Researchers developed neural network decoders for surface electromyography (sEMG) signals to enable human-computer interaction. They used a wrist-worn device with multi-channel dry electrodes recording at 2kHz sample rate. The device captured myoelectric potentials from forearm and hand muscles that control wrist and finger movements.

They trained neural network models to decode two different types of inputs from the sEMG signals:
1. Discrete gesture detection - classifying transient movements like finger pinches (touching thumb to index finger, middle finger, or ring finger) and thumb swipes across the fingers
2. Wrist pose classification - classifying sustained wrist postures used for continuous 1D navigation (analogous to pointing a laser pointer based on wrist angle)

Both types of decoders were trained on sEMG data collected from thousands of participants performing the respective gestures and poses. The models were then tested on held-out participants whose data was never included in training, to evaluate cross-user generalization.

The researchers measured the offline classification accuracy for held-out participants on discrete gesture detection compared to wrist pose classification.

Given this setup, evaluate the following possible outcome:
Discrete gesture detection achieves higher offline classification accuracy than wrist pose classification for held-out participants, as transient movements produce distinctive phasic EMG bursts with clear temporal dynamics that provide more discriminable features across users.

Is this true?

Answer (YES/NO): YES